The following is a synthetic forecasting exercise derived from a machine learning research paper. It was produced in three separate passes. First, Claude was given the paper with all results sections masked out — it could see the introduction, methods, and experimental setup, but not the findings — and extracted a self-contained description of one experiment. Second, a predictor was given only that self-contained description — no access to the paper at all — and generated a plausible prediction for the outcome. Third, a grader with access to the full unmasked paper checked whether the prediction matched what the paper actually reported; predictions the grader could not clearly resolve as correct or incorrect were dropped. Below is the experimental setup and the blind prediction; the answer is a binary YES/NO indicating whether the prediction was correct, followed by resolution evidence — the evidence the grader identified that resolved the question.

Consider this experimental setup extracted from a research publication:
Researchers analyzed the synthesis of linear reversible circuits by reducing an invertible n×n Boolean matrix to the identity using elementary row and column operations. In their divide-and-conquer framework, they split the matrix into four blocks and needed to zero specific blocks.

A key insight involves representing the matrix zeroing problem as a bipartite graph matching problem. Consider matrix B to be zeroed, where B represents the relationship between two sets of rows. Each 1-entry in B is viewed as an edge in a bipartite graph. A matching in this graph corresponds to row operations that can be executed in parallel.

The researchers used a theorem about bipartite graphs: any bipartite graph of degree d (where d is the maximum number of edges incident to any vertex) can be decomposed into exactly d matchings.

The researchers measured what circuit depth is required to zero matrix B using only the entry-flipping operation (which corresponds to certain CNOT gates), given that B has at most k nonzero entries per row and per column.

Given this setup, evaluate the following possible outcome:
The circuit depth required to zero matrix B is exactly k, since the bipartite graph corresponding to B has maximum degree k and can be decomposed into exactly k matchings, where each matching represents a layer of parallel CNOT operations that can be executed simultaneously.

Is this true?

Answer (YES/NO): YES